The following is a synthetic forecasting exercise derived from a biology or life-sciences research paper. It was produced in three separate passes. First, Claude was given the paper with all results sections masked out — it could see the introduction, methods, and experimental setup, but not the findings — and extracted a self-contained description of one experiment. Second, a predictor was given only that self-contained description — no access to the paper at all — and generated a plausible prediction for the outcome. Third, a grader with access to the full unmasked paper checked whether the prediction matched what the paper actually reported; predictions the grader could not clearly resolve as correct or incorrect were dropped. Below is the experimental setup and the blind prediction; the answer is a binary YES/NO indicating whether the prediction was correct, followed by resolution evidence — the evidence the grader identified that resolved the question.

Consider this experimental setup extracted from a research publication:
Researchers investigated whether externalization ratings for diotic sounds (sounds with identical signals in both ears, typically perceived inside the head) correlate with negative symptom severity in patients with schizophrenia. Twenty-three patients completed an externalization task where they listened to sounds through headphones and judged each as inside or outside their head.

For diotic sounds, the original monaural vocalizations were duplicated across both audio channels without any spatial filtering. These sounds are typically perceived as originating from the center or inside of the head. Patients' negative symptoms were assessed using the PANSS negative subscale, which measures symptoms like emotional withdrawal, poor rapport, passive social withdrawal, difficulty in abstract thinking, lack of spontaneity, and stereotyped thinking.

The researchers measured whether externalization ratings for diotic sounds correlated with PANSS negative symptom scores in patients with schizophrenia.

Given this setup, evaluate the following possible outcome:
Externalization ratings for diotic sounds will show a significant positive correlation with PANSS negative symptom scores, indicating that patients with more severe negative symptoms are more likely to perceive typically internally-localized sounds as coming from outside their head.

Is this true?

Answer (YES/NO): NO